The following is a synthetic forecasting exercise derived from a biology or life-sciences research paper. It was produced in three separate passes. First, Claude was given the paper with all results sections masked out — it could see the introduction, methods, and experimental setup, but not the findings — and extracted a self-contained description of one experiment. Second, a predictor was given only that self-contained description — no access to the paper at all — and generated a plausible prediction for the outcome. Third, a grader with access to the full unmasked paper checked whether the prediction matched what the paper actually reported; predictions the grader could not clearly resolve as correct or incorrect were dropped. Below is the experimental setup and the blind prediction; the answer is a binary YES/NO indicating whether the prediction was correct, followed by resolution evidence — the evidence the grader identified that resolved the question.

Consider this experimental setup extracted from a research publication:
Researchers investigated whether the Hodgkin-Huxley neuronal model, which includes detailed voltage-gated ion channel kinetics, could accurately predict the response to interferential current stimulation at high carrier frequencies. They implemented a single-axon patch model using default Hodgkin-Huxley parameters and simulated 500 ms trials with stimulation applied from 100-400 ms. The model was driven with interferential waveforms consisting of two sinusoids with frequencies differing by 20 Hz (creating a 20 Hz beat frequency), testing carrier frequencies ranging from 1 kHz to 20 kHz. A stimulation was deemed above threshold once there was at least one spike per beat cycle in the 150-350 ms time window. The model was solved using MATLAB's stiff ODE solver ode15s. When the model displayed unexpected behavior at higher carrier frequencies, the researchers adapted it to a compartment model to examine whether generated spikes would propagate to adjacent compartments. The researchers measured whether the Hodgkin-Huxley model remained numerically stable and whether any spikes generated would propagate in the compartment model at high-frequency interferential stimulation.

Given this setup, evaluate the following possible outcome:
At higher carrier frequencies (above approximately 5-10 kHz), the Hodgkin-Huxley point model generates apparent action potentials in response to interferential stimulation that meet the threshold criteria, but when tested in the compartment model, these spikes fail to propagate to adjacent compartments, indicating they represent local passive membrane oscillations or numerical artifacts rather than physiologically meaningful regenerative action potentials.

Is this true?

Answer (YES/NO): NO